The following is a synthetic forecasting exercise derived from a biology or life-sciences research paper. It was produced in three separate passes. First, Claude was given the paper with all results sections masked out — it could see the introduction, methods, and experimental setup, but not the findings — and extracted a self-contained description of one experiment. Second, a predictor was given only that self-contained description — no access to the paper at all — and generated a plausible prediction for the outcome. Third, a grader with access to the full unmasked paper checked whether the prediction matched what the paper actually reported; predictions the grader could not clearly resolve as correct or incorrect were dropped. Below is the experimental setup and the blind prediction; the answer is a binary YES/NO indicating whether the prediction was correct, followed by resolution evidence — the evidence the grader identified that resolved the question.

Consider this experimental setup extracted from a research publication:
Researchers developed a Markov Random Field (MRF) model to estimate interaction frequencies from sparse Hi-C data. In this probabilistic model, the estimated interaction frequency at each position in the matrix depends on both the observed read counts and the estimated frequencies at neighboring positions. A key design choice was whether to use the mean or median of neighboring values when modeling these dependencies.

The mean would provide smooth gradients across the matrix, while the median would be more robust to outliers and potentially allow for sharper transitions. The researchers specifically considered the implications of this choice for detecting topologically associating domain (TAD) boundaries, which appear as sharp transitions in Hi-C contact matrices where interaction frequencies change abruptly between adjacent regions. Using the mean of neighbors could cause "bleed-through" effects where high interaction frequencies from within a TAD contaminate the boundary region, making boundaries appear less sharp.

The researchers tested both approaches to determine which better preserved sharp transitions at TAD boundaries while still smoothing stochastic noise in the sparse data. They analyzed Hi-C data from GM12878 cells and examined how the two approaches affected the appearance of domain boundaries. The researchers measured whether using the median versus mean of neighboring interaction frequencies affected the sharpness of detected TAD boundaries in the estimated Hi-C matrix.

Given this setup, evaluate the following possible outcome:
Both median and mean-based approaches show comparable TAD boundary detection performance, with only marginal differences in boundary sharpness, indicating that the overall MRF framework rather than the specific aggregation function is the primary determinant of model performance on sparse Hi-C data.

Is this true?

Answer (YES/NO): NO